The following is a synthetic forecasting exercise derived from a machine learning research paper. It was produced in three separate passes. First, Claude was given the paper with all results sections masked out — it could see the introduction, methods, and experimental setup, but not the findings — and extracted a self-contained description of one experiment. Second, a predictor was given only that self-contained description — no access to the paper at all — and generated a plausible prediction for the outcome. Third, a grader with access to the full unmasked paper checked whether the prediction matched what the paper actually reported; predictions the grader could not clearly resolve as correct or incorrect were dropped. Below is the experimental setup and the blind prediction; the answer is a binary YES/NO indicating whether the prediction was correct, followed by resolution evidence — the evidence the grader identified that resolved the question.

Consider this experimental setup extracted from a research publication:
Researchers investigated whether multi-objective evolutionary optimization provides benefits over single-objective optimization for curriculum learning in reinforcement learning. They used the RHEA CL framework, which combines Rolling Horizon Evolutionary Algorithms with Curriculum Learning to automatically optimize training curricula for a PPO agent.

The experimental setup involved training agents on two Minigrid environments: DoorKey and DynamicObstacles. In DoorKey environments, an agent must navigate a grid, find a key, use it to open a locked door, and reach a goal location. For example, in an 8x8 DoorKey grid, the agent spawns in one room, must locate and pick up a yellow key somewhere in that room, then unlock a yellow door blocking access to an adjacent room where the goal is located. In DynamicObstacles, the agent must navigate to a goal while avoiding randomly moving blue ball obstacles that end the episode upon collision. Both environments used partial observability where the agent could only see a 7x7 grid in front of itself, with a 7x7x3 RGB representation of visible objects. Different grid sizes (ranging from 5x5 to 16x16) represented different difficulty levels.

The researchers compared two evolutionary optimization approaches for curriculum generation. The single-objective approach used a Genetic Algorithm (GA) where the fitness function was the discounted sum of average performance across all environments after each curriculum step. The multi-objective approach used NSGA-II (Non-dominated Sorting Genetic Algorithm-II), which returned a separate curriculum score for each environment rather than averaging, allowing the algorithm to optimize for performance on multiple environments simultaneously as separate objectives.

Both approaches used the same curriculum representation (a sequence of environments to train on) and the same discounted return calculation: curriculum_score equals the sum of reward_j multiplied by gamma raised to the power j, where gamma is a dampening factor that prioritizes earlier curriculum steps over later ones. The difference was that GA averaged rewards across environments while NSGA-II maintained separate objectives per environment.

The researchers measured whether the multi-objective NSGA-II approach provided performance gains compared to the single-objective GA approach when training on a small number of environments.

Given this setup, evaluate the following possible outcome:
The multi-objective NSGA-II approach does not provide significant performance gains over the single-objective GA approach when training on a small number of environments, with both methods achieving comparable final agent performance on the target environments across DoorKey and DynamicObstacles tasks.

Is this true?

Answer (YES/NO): YES